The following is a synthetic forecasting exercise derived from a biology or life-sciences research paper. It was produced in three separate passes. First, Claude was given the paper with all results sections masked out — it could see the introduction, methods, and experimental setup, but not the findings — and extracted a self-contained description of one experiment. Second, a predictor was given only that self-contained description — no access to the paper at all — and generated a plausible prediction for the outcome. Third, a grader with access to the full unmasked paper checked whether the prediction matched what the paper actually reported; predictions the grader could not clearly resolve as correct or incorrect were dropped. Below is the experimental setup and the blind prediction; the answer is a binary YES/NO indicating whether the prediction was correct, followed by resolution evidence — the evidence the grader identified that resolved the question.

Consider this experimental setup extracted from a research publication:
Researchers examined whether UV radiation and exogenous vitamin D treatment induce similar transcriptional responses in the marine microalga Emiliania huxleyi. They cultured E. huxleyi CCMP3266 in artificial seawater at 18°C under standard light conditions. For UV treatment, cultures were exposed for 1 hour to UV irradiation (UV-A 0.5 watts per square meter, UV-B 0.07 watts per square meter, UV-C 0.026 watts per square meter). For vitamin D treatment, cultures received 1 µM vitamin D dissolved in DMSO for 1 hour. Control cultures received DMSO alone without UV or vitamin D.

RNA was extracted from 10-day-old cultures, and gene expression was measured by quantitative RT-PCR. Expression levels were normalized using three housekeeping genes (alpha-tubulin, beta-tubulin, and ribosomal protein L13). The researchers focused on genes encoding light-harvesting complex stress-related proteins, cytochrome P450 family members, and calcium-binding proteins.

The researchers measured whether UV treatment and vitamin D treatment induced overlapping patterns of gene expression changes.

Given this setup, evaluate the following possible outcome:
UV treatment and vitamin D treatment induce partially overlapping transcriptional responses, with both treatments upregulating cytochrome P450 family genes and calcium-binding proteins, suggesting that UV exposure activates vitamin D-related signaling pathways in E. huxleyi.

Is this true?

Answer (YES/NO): YES